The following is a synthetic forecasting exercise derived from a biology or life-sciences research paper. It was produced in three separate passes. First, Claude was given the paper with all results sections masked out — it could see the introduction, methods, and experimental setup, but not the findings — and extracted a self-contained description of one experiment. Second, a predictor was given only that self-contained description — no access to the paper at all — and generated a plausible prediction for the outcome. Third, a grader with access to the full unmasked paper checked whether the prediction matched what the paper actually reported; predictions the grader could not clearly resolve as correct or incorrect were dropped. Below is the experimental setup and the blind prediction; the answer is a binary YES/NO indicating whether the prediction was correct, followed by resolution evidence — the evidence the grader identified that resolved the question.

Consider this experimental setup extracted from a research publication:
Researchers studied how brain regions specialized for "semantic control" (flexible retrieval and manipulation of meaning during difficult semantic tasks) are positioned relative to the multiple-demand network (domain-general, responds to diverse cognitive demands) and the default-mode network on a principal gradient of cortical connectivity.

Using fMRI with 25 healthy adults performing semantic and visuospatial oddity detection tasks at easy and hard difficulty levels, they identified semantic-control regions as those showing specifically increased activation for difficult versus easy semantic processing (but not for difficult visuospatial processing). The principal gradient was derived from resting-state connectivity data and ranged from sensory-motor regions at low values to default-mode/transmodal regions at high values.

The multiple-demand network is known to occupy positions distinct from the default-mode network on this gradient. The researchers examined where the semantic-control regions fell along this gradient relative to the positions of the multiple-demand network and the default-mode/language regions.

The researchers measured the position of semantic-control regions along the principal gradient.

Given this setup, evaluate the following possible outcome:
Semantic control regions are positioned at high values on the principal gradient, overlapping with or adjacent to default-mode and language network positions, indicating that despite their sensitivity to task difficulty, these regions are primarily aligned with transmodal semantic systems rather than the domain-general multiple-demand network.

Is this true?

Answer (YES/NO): NO